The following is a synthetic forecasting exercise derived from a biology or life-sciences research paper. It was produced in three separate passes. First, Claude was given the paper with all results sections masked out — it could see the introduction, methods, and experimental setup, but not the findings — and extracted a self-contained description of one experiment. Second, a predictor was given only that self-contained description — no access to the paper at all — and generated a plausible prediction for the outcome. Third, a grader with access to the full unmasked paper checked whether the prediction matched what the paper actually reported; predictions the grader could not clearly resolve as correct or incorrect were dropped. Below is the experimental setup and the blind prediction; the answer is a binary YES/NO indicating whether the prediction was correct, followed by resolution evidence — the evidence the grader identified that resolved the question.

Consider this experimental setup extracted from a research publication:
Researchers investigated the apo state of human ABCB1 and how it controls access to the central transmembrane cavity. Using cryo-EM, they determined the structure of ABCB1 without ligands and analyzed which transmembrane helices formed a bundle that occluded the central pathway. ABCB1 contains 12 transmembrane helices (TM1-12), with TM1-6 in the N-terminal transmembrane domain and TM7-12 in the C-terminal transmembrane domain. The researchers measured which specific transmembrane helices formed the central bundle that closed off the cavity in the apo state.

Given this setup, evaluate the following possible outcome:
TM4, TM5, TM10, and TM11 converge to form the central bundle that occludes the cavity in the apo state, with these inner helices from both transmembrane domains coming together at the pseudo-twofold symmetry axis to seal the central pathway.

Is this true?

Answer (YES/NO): NO